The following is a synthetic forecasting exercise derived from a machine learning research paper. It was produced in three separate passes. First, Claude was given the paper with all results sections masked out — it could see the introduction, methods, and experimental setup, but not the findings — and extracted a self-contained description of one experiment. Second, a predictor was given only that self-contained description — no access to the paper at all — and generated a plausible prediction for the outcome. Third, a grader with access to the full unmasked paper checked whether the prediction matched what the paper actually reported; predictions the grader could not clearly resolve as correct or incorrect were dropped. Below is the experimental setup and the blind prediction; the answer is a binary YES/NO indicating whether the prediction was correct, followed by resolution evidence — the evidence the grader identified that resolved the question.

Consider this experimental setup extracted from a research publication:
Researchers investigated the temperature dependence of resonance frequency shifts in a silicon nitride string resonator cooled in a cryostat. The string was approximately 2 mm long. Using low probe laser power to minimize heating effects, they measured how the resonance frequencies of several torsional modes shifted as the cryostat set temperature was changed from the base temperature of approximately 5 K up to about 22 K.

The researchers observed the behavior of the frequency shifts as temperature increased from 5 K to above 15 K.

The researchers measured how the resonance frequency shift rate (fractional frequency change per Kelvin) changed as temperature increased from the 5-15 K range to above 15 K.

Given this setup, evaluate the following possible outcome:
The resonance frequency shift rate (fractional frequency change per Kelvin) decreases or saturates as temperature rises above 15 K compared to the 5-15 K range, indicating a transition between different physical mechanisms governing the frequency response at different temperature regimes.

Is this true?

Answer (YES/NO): NO